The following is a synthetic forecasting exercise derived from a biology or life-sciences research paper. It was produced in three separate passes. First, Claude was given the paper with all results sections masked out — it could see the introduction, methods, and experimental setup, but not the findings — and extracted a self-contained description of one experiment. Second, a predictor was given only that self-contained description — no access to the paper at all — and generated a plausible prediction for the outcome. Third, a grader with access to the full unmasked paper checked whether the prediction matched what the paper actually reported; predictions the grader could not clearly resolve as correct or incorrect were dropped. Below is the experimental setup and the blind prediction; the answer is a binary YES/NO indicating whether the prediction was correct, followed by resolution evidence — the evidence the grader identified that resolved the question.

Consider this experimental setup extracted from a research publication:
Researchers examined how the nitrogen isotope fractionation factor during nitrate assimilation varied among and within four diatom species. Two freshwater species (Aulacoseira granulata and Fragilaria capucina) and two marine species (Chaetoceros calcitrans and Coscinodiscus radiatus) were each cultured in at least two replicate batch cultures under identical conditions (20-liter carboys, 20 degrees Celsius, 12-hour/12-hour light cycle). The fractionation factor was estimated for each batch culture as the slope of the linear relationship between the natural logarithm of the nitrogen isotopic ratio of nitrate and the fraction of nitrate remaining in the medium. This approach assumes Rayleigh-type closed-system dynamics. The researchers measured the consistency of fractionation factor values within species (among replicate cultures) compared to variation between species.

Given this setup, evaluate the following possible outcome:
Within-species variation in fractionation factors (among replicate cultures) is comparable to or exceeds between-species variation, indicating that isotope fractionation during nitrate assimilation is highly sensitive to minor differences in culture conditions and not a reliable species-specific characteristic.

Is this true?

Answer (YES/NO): NO